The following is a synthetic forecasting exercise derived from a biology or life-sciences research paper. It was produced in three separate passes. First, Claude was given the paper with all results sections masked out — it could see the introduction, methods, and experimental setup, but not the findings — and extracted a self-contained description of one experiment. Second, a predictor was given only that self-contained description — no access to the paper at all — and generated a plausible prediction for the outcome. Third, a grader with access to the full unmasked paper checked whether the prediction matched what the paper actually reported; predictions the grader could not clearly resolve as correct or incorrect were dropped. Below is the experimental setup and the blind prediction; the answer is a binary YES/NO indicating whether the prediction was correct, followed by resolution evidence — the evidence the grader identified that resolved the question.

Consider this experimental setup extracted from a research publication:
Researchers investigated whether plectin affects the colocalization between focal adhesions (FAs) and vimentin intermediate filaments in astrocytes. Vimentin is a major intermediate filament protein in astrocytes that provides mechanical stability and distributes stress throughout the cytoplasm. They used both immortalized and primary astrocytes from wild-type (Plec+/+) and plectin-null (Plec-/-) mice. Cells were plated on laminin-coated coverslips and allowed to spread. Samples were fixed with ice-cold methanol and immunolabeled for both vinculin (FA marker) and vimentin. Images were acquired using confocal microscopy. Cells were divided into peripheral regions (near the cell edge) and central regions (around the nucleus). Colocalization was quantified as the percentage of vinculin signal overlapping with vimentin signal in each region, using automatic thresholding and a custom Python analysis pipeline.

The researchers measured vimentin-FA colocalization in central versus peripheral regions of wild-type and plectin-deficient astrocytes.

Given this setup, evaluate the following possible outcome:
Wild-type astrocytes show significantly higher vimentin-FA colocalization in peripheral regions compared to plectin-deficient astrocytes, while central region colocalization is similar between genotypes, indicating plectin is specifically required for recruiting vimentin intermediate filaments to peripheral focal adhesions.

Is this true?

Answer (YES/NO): NO